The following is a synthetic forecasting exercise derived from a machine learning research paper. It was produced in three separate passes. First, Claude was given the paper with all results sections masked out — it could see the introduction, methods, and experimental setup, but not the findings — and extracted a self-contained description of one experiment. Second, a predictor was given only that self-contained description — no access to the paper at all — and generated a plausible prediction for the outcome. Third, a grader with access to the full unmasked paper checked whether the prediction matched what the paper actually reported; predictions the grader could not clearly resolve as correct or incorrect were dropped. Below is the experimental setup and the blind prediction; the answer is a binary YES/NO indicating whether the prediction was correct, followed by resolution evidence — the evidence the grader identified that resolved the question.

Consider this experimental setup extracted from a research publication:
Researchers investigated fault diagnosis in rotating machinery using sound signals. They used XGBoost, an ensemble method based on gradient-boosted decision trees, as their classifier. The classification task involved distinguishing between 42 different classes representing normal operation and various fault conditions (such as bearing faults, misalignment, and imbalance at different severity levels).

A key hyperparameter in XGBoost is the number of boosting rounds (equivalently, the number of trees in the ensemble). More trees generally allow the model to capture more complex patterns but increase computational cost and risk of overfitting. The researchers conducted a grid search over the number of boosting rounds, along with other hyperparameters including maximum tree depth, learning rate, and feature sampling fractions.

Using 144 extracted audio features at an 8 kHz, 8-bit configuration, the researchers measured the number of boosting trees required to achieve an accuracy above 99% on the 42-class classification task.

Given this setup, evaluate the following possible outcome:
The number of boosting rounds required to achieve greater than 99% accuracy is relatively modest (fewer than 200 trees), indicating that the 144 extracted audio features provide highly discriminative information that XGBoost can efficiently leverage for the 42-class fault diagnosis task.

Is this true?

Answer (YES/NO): YES